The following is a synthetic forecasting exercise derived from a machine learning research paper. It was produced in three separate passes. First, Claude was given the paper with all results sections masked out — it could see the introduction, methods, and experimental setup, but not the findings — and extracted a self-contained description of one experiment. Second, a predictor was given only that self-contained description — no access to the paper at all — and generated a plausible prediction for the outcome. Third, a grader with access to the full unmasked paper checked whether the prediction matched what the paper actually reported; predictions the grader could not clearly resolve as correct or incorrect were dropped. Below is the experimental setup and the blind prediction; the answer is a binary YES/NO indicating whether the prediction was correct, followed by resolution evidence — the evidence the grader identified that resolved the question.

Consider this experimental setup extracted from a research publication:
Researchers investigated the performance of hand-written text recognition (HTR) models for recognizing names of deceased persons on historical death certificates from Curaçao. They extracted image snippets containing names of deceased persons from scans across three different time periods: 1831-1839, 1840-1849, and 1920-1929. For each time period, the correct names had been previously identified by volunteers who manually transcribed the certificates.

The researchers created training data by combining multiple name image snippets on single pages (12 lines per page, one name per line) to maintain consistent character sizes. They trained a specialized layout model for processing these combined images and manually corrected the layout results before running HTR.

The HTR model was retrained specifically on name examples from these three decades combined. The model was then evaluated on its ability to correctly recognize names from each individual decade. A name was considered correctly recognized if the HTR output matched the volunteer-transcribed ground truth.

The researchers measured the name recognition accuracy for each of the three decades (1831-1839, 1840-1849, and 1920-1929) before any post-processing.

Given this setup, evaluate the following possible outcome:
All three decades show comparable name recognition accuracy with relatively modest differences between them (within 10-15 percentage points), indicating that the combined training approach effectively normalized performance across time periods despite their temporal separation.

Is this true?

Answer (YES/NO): NO